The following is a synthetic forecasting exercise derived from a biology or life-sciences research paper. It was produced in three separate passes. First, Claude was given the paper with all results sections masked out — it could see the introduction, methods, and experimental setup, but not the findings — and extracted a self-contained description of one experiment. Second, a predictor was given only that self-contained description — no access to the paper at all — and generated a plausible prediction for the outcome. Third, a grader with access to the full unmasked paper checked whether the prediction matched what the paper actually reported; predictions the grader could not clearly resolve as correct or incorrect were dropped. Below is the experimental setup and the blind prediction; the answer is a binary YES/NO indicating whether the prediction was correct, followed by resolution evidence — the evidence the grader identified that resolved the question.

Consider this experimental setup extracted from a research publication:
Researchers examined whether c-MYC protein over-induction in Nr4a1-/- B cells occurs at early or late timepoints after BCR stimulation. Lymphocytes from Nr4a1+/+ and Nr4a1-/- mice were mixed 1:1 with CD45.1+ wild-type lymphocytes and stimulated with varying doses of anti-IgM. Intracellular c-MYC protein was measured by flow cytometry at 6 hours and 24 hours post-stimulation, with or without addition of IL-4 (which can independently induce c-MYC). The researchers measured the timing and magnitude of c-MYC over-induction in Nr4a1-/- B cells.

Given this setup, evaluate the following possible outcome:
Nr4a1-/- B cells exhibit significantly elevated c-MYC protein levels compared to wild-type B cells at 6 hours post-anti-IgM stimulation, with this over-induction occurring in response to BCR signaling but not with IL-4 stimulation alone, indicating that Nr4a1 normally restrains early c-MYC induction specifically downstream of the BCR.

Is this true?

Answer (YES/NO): NO